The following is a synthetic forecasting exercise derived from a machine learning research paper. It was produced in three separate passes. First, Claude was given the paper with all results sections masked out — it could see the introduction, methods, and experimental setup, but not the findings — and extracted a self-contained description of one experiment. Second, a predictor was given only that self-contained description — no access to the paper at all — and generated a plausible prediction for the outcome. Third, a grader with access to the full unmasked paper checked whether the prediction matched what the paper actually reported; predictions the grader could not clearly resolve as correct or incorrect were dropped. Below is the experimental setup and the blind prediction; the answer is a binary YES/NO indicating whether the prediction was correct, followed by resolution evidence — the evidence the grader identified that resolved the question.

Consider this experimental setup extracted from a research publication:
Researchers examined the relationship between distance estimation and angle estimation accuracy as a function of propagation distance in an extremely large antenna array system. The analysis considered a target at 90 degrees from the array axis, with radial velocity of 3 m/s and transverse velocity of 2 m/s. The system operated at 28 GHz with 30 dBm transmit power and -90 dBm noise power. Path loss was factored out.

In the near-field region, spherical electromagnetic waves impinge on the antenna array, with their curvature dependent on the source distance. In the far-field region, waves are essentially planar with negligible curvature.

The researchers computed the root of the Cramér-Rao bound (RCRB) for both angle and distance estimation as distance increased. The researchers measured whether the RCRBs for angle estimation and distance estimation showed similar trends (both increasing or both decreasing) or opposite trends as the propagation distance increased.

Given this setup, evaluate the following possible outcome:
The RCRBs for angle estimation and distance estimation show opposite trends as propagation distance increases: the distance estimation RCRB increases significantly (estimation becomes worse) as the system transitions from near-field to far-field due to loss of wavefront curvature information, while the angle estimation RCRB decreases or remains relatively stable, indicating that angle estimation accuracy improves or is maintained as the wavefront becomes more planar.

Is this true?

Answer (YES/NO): YES